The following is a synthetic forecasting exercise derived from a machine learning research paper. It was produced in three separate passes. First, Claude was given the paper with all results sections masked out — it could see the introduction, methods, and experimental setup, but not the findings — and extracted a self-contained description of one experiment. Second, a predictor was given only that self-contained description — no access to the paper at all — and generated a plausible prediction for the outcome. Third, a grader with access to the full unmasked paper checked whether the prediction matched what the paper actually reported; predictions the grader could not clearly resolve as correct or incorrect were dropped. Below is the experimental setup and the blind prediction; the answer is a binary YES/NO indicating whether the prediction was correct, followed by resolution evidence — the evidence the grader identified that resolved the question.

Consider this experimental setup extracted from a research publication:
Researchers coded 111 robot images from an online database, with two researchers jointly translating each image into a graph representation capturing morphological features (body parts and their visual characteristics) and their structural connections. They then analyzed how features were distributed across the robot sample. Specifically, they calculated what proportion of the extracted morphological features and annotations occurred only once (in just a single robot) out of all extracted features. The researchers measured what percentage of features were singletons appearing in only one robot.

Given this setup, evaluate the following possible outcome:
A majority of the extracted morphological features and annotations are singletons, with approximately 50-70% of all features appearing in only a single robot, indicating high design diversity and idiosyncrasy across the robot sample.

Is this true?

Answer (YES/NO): YES